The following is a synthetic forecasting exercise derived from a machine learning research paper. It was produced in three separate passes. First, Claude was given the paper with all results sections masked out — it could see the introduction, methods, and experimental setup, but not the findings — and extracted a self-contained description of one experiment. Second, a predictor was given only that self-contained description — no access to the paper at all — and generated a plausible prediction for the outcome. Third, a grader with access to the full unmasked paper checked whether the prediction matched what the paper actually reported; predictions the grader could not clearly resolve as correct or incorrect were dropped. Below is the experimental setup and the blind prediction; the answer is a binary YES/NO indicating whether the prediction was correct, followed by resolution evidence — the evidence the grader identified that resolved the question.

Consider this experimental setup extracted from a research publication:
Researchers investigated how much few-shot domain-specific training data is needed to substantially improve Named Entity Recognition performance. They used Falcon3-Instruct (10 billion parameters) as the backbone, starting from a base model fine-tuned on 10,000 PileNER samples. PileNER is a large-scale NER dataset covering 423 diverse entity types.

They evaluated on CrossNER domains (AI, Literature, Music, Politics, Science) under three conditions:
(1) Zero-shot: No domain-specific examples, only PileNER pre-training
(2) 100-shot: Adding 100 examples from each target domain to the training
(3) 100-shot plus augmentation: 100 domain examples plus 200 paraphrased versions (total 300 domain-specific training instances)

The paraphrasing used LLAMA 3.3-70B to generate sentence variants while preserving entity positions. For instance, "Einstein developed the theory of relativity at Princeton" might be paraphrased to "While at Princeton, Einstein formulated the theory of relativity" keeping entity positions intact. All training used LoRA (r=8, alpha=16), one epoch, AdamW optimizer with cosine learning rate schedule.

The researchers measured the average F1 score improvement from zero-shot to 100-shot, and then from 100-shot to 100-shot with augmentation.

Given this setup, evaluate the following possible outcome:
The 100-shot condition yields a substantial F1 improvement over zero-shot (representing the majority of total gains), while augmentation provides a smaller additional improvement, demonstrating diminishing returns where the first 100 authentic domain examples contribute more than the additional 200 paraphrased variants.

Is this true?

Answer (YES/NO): NO